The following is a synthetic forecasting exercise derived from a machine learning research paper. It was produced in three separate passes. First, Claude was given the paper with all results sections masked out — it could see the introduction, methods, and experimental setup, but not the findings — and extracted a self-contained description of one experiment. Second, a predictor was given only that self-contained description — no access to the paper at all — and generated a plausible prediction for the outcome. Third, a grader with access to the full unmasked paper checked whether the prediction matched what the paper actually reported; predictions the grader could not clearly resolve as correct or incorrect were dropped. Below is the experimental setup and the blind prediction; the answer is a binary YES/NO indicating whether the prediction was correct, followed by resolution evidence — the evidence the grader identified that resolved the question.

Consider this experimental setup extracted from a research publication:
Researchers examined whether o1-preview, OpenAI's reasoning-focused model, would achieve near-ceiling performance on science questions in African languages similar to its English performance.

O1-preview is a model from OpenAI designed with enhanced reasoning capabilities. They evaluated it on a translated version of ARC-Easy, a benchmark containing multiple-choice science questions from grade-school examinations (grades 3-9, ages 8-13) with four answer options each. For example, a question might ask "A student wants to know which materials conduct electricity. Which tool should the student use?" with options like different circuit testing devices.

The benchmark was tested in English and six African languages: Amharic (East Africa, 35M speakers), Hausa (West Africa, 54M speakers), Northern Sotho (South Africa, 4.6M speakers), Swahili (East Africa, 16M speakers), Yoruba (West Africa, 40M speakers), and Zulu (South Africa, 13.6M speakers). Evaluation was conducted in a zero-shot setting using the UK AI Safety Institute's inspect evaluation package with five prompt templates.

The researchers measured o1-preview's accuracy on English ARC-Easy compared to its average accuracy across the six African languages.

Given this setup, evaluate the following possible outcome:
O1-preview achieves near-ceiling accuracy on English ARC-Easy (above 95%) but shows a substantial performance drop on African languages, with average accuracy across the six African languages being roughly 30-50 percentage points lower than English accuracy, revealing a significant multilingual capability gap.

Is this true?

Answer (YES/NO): NO